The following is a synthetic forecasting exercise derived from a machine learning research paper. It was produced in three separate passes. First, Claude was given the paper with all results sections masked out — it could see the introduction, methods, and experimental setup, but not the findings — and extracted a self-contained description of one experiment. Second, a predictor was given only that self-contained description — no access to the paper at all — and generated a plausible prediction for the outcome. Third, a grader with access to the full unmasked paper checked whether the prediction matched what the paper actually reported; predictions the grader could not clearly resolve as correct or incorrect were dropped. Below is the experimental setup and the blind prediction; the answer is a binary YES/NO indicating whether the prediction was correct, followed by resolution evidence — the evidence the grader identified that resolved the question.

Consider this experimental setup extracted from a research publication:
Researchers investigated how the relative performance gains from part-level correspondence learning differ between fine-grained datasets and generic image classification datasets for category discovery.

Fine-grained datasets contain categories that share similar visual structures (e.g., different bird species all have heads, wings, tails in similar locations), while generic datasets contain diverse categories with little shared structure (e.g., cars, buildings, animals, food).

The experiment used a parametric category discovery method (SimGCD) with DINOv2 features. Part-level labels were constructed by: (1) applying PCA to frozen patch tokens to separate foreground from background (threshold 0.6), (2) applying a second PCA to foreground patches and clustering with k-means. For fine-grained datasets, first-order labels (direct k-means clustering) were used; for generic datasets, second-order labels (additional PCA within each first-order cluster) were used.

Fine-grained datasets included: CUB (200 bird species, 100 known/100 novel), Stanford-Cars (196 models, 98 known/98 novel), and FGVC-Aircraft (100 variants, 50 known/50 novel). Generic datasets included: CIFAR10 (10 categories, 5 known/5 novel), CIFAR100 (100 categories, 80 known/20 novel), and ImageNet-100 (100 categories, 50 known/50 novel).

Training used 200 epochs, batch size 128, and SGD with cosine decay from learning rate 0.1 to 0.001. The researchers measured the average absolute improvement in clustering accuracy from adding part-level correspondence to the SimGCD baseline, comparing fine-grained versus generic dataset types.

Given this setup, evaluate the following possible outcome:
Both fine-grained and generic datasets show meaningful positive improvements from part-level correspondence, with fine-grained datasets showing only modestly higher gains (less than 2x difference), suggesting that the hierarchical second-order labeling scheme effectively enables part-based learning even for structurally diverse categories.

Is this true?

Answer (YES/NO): NO